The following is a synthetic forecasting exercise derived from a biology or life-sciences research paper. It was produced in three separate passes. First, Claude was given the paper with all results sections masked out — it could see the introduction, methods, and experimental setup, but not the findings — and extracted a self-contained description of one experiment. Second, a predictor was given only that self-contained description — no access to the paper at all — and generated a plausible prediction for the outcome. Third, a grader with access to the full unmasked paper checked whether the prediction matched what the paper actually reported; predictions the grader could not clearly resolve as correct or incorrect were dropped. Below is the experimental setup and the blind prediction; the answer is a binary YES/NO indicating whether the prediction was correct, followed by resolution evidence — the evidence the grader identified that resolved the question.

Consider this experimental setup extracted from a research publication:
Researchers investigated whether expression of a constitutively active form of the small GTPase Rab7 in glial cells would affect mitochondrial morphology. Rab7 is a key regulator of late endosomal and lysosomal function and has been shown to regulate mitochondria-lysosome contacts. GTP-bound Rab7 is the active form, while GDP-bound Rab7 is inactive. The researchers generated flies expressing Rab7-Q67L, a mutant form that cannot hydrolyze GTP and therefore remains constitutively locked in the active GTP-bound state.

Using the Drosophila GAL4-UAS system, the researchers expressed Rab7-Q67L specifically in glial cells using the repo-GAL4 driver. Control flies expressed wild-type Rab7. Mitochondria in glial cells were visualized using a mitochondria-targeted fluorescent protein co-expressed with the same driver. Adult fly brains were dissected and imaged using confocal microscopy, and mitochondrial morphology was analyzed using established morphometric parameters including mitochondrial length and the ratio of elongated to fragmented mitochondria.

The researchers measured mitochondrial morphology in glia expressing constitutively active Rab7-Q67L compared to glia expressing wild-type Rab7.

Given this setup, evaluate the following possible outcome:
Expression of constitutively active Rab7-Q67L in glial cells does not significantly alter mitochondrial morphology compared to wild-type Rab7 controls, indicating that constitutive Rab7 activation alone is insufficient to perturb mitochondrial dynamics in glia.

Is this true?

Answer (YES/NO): NO